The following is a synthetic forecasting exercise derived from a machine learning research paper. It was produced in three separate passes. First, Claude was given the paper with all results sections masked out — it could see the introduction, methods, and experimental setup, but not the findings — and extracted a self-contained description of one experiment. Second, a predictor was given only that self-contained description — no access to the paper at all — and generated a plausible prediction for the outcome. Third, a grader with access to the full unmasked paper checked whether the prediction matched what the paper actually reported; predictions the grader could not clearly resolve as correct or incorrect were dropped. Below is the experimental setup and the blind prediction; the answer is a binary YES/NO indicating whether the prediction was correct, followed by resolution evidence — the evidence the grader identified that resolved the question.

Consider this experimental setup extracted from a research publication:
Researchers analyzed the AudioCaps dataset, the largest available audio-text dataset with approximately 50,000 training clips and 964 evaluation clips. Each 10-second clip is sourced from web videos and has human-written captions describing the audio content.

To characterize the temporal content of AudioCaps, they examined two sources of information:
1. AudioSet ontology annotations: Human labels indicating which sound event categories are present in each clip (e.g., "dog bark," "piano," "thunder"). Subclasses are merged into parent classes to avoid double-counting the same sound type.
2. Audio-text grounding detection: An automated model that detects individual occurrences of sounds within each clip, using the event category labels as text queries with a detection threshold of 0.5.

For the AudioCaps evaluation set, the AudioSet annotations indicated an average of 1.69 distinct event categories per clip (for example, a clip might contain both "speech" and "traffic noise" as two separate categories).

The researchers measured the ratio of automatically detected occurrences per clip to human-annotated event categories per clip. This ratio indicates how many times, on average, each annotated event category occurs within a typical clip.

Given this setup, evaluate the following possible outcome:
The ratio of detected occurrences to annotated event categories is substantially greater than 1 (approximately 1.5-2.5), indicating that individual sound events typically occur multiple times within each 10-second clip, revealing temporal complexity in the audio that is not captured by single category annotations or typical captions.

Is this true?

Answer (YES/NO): NO